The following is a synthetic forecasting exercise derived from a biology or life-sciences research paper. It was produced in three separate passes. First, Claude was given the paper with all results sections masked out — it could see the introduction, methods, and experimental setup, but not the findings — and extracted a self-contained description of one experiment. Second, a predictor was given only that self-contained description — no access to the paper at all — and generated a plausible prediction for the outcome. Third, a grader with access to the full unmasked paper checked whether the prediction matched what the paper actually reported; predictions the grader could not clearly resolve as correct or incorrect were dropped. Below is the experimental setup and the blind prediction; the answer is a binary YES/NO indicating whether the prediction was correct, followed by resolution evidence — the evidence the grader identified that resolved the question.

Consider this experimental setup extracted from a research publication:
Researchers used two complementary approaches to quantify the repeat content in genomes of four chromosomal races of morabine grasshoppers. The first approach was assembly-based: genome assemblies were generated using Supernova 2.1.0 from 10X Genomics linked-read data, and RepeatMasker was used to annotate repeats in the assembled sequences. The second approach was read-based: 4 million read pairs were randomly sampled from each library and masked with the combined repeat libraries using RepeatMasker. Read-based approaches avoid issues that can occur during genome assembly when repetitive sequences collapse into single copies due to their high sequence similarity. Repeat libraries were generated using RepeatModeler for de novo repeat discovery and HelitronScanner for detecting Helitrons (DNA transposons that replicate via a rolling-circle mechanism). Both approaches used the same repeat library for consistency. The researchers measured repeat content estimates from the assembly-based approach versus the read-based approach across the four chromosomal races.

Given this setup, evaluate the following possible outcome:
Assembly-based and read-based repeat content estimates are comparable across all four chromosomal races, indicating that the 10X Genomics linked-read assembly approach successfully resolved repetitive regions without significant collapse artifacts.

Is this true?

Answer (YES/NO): NO